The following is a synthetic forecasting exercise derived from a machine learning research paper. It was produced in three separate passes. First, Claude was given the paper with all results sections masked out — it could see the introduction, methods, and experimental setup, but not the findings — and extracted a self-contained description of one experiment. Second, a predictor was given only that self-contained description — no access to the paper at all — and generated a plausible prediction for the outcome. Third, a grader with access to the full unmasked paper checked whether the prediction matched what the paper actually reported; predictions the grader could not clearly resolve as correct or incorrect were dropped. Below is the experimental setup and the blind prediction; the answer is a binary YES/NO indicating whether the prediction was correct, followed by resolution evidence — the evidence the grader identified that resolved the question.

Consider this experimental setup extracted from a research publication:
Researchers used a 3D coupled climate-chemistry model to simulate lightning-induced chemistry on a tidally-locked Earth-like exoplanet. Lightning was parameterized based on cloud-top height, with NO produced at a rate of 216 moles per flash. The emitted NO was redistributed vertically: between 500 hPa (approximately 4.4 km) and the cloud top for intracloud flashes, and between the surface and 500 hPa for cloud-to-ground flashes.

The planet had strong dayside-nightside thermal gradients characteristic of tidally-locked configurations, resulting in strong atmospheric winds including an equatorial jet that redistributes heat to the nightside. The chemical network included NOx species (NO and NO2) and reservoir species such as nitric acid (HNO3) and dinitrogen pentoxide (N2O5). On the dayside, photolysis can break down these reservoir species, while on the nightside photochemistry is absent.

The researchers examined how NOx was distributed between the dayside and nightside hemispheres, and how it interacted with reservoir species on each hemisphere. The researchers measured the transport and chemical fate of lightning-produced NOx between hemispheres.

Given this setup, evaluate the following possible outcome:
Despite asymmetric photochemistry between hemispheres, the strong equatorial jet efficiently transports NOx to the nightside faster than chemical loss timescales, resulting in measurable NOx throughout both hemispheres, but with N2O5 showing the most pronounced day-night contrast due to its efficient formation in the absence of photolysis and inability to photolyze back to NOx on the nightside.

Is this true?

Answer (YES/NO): NO